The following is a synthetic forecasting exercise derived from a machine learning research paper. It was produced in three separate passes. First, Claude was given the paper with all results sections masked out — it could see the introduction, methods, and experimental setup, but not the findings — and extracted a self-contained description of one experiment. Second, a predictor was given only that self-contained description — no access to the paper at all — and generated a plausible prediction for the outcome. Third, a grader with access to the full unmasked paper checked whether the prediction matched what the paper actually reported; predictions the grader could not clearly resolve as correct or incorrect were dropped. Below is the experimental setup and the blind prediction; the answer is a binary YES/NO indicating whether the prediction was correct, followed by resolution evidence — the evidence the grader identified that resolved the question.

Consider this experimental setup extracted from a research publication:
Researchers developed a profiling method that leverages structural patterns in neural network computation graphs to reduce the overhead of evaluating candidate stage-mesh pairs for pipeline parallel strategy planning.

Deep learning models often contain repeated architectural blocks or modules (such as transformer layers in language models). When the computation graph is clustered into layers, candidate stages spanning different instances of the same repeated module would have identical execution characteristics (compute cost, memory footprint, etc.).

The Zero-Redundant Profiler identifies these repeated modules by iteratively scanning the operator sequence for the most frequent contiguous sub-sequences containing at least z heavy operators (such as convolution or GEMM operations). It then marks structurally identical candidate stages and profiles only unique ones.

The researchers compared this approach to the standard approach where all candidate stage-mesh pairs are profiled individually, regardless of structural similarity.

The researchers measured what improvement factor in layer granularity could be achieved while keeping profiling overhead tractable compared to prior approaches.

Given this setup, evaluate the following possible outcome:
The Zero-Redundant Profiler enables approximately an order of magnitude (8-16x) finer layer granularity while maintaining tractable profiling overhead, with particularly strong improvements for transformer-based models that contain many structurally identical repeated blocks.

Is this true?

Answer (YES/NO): NO